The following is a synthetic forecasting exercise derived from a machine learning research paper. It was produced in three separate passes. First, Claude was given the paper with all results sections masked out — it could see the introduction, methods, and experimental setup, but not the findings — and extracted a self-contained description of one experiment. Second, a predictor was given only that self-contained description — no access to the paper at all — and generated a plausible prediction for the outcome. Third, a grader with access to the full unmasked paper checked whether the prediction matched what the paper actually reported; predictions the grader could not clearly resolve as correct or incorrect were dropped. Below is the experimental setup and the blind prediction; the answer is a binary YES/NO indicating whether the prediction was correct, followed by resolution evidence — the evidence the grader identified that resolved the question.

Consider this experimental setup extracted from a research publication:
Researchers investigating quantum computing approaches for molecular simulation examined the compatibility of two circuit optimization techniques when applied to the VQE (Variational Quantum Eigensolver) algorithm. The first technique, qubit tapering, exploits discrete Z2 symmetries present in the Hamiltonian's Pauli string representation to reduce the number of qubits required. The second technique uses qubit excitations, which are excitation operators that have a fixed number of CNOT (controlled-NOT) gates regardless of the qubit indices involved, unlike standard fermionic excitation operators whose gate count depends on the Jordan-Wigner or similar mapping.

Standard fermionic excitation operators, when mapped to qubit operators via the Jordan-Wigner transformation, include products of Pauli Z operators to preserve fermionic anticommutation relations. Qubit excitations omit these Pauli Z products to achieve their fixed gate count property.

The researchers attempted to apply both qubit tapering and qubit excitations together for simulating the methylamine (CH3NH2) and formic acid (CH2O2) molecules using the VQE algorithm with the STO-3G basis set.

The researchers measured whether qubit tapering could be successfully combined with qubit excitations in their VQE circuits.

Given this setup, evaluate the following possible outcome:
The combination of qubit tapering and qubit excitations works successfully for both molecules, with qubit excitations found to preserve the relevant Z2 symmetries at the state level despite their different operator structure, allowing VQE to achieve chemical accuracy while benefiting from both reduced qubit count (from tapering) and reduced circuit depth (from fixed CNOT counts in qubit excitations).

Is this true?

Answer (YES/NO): NO